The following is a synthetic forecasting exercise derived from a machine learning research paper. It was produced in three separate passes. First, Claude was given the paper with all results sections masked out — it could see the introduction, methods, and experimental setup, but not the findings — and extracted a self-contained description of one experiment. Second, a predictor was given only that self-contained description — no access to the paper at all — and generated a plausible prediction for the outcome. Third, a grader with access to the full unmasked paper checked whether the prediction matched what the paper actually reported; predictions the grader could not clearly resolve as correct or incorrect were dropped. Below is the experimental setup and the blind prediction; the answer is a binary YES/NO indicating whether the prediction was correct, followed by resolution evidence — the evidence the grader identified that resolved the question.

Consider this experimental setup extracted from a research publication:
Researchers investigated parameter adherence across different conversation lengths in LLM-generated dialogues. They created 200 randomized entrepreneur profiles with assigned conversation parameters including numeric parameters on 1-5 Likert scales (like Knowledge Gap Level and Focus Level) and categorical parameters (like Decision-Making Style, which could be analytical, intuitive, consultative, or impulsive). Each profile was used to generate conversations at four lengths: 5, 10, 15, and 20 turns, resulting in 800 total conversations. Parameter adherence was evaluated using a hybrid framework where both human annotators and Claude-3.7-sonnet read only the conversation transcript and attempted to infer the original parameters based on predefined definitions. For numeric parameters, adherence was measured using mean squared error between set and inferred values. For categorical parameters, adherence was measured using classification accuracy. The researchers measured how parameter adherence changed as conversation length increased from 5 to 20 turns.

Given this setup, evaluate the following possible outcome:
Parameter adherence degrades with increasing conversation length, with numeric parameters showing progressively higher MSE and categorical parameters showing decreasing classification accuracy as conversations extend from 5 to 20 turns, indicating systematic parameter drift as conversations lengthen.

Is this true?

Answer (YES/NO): NO